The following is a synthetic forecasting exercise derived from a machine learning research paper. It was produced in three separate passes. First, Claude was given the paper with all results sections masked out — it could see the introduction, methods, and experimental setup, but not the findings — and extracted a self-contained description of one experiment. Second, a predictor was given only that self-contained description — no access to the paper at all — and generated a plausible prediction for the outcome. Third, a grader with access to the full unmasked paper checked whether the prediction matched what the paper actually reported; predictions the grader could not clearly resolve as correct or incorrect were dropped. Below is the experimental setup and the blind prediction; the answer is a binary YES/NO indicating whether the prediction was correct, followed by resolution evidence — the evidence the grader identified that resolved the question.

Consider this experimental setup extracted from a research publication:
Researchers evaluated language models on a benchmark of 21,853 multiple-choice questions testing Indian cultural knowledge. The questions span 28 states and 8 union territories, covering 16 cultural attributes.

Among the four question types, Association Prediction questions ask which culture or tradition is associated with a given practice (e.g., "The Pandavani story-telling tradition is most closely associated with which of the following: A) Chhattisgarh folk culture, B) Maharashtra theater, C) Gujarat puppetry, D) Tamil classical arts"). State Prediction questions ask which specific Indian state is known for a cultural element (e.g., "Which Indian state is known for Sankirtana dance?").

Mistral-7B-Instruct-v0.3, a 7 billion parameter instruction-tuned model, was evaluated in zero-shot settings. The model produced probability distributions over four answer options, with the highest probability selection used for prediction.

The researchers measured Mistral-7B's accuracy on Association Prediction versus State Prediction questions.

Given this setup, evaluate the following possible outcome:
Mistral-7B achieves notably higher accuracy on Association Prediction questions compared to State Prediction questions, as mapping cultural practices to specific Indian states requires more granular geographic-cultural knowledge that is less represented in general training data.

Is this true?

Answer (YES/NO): NO